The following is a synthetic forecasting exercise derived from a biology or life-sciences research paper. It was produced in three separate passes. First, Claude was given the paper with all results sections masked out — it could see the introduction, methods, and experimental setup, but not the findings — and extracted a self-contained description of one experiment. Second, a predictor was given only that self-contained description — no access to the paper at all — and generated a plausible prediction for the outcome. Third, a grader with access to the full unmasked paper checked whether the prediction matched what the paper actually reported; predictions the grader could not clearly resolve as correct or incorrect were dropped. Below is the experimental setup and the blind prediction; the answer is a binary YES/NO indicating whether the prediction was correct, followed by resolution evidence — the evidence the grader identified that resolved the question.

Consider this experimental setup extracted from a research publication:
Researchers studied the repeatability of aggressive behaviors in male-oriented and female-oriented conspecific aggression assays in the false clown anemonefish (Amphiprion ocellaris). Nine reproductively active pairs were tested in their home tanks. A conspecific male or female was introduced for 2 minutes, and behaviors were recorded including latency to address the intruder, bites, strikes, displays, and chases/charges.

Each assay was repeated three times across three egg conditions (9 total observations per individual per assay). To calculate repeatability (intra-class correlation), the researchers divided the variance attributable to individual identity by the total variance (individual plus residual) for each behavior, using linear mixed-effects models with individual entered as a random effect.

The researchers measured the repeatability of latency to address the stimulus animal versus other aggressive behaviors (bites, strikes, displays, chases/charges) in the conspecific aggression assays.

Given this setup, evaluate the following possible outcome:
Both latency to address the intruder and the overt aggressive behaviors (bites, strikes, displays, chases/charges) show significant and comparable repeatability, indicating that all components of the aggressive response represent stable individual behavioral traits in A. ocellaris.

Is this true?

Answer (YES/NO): NO